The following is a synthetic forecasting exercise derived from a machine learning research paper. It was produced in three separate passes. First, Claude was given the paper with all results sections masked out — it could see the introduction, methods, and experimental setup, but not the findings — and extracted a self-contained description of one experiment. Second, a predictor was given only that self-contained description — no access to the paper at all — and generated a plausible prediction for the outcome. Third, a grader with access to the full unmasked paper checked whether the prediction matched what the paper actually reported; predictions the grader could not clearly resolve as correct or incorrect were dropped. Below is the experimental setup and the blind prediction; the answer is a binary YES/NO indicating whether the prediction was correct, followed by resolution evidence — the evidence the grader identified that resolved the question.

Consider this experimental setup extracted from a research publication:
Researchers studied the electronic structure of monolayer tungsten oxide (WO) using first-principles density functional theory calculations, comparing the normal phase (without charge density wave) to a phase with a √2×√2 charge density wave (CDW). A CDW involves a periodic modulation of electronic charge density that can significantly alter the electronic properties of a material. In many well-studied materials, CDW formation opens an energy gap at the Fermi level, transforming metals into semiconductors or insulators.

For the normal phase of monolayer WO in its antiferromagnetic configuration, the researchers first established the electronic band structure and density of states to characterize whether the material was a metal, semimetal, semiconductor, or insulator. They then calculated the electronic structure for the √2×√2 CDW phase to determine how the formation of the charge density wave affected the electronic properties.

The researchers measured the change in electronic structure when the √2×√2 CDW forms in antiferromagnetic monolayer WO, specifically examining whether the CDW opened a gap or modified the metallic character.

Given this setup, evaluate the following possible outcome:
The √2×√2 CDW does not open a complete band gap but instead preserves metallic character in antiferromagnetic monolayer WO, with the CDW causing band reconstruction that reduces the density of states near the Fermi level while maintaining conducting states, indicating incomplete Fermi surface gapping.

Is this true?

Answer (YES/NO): NO